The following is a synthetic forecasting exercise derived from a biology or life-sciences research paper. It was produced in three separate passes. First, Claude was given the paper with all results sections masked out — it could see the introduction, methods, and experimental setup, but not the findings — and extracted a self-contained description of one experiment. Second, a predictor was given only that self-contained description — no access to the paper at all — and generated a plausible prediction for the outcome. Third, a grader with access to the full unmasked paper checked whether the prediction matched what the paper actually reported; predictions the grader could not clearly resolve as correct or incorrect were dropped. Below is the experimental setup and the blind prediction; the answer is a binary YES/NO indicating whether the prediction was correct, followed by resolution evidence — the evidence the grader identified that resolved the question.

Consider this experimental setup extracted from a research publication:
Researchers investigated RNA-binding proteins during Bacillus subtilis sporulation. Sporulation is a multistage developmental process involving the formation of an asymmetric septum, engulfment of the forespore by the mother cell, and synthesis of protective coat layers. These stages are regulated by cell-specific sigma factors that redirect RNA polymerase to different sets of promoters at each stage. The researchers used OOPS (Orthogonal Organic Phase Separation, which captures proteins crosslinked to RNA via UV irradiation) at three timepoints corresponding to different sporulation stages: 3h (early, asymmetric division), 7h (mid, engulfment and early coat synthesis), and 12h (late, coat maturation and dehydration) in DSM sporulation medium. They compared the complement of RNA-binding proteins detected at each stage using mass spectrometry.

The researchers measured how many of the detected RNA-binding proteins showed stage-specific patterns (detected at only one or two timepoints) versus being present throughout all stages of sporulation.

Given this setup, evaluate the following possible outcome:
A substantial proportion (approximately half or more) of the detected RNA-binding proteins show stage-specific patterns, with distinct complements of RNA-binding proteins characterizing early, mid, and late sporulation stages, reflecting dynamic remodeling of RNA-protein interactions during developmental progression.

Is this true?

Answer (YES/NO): NO